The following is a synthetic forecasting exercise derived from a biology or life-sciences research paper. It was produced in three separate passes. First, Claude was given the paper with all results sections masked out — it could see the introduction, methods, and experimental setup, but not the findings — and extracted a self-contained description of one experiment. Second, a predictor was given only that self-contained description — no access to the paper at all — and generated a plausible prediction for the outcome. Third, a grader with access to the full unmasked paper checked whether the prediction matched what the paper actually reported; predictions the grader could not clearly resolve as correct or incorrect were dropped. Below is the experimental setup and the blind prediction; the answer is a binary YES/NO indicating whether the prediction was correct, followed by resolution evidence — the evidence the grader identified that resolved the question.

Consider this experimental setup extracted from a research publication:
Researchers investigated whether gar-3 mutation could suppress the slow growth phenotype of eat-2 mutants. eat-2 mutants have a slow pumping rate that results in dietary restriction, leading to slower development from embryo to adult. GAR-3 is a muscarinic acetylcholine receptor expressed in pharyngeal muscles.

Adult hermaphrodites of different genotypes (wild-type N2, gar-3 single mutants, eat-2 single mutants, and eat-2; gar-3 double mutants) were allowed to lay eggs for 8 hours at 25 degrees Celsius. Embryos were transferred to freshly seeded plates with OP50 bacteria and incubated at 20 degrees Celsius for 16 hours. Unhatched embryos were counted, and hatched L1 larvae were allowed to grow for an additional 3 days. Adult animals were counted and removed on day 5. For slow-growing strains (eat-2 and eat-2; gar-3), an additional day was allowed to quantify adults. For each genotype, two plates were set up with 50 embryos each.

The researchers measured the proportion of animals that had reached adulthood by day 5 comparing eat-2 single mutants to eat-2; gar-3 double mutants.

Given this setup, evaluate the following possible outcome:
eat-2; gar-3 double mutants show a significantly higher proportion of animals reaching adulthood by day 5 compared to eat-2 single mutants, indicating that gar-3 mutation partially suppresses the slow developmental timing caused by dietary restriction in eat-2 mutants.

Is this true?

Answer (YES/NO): YES